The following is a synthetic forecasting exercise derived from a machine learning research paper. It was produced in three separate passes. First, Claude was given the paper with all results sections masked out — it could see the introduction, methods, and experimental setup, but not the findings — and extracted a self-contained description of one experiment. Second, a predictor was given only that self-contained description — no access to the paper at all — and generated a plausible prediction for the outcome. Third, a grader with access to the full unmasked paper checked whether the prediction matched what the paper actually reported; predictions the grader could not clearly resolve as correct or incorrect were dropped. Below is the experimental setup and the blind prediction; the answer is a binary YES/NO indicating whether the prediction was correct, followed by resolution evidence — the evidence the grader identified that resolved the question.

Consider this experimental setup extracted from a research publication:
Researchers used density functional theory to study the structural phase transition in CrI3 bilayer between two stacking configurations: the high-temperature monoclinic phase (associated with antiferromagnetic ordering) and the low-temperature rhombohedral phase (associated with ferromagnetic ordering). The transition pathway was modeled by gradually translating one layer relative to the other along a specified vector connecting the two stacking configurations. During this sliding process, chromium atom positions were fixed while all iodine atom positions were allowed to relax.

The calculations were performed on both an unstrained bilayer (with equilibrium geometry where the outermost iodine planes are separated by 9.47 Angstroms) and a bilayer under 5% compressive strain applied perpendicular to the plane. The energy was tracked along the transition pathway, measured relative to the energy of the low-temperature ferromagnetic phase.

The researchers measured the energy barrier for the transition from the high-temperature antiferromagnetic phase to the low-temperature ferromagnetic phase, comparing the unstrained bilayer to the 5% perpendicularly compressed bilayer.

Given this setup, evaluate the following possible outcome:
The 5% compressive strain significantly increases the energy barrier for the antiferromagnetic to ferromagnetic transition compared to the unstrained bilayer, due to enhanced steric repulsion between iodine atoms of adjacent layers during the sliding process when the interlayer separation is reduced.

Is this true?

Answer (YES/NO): YES